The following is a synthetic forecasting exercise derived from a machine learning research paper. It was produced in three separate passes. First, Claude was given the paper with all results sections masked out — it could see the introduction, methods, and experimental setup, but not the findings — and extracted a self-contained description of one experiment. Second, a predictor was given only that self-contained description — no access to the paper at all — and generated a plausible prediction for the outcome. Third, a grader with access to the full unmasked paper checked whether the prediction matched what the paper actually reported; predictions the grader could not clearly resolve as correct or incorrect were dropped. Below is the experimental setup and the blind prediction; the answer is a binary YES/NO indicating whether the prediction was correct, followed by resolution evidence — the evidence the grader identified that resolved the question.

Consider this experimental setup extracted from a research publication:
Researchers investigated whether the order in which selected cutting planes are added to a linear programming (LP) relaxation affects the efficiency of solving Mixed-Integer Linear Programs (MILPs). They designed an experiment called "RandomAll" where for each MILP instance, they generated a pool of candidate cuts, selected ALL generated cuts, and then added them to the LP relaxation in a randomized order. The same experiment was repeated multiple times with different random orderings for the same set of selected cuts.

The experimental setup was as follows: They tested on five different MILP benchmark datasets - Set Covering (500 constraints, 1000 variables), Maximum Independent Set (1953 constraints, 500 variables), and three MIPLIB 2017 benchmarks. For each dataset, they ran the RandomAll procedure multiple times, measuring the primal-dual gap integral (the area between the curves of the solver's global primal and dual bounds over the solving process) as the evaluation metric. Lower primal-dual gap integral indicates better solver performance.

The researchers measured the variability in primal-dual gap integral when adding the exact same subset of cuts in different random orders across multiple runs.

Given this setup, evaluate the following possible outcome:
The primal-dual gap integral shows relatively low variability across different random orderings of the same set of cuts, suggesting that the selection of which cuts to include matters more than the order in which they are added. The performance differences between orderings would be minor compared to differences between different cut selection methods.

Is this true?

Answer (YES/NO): NO